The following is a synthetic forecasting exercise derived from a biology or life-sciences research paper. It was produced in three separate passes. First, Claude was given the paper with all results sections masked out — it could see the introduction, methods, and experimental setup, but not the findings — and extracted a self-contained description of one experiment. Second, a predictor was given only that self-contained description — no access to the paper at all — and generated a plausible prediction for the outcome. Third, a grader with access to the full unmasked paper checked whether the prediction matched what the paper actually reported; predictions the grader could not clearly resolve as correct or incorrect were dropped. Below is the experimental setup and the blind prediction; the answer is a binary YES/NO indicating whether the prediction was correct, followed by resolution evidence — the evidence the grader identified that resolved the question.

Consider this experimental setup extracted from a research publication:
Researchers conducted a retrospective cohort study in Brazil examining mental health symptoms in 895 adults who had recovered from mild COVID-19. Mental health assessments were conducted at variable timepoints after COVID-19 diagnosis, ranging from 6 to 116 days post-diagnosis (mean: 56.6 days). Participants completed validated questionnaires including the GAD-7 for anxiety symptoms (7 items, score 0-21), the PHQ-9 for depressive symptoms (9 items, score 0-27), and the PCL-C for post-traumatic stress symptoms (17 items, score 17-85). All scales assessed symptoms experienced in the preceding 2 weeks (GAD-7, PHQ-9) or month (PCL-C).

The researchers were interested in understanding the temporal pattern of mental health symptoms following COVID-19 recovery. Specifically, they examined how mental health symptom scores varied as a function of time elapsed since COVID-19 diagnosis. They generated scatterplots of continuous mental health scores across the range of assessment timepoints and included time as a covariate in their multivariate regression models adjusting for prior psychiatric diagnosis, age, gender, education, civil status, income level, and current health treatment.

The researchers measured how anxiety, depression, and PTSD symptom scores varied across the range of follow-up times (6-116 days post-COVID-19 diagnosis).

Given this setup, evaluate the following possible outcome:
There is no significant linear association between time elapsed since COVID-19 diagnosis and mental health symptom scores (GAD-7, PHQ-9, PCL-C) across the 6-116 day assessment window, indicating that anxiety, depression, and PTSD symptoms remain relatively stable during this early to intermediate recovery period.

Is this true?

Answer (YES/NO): YES